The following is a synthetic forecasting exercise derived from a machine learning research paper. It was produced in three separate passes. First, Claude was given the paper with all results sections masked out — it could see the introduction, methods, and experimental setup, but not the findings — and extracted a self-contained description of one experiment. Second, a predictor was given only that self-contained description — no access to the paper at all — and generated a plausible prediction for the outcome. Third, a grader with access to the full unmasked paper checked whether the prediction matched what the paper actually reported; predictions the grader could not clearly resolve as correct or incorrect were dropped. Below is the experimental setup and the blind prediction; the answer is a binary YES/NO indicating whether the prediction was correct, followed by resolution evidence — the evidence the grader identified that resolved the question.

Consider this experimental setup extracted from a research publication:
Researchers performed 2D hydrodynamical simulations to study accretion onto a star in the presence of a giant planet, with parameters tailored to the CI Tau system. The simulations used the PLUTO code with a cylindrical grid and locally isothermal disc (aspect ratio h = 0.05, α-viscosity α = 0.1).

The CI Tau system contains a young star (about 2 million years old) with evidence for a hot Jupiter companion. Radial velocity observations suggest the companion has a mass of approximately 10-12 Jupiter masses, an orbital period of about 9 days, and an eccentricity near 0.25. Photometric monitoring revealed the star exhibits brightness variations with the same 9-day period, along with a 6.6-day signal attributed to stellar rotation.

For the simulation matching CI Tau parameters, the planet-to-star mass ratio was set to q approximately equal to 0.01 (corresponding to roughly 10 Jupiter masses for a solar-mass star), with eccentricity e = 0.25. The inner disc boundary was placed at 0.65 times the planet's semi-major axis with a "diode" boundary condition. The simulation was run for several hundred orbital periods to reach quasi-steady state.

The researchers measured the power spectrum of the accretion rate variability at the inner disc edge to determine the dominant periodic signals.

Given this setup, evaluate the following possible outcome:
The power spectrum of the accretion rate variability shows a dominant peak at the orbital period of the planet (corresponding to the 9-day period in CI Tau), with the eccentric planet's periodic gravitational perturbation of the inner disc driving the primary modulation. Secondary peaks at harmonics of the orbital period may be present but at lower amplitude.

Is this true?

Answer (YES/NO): YES